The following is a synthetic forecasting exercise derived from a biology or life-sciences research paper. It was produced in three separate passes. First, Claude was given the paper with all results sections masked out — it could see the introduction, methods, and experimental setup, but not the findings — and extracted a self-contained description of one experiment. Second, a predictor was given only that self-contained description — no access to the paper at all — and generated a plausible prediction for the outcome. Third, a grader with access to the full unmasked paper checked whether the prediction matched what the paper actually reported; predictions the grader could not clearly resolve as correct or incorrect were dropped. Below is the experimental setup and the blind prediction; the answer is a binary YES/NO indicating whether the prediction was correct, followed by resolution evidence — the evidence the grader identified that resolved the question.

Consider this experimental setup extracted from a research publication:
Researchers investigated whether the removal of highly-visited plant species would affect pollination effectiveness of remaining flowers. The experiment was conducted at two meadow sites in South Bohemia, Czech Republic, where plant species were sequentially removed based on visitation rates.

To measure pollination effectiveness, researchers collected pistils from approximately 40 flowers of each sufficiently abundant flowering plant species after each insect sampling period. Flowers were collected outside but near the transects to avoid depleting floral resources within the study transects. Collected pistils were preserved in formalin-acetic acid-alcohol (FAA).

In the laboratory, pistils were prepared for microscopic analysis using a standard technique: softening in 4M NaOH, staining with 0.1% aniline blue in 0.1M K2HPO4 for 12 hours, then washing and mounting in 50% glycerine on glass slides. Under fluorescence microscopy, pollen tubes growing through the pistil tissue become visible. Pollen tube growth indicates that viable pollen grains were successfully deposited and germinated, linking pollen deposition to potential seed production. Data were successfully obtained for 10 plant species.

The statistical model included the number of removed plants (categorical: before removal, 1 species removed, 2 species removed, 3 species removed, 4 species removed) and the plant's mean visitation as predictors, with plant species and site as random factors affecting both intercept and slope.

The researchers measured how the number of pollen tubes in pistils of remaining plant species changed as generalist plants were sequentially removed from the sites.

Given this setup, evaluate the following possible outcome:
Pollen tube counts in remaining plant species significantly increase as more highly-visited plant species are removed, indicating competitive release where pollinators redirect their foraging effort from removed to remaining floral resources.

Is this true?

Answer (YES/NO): NO